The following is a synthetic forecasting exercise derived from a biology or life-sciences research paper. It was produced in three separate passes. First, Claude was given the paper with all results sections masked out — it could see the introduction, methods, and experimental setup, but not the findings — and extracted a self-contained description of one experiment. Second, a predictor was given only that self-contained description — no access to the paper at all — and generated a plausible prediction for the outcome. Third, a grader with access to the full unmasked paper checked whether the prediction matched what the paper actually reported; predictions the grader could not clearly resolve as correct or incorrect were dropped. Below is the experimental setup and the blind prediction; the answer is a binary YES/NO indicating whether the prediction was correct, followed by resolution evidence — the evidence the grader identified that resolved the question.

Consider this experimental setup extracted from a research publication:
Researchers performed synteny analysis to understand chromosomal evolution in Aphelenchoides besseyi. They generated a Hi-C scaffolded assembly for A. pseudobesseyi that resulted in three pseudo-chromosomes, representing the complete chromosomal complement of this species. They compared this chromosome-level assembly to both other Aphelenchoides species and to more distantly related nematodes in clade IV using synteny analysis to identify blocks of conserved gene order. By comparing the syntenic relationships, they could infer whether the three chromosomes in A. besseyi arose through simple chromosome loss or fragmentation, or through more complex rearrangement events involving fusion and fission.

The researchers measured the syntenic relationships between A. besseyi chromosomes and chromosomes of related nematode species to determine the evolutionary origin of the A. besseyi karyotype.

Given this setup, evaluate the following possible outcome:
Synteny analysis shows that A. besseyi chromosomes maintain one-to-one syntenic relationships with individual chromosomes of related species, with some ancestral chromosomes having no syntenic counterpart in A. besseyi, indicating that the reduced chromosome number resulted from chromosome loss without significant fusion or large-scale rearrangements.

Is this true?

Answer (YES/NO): NO